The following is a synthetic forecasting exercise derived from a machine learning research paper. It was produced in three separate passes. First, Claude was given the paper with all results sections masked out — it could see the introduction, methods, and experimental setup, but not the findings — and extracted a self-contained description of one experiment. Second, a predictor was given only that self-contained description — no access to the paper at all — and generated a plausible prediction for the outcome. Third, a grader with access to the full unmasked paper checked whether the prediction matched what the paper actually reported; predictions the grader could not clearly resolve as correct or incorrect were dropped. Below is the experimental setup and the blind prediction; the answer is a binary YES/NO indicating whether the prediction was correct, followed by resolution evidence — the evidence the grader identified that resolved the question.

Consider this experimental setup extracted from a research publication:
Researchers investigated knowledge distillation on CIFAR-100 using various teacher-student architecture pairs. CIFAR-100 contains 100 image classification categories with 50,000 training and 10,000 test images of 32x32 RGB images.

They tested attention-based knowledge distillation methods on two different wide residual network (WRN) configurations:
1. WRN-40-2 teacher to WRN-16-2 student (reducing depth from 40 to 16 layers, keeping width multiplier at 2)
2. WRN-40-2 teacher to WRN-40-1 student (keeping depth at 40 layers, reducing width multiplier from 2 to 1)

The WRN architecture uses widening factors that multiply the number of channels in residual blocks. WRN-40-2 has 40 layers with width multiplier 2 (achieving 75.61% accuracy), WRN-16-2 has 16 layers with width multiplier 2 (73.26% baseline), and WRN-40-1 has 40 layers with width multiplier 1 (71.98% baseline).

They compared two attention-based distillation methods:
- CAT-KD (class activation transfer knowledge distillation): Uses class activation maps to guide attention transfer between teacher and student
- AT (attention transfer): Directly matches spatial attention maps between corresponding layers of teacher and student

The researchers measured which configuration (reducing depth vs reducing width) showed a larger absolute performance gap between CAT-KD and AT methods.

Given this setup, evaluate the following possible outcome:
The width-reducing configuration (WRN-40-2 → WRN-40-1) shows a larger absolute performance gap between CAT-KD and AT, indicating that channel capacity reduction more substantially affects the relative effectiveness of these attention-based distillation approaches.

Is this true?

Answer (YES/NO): YES